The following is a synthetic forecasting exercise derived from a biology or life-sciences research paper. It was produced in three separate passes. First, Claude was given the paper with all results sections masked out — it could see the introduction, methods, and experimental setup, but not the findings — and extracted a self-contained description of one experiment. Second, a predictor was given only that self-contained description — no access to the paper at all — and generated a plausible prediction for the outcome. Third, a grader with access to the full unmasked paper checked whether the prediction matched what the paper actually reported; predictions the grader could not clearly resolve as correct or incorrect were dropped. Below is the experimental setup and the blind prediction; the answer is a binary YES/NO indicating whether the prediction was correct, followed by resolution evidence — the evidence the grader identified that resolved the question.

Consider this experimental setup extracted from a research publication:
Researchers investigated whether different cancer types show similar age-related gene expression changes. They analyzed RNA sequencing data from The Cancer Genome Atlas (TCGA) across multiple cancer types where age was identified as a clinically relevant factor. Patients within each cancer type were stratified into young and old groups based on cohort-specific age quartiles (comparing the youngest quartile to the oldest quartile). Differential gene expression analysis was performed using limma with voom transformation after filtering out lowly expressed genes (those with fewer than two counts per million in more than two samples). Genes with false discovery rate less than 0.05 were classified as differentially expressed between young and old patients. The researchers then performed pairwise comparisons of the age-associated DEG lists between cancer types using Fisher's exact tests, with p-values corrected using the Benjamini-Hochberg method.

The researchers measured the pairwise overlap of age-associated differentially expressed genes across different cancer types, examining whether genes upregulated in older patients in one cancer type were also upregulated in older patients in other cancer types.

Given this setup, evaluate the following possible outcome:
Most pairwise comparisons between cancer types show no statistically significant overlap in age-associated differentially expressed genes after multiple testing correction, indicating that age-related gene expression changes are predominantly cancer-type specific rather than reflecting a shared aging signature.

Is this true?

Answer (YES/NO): NO